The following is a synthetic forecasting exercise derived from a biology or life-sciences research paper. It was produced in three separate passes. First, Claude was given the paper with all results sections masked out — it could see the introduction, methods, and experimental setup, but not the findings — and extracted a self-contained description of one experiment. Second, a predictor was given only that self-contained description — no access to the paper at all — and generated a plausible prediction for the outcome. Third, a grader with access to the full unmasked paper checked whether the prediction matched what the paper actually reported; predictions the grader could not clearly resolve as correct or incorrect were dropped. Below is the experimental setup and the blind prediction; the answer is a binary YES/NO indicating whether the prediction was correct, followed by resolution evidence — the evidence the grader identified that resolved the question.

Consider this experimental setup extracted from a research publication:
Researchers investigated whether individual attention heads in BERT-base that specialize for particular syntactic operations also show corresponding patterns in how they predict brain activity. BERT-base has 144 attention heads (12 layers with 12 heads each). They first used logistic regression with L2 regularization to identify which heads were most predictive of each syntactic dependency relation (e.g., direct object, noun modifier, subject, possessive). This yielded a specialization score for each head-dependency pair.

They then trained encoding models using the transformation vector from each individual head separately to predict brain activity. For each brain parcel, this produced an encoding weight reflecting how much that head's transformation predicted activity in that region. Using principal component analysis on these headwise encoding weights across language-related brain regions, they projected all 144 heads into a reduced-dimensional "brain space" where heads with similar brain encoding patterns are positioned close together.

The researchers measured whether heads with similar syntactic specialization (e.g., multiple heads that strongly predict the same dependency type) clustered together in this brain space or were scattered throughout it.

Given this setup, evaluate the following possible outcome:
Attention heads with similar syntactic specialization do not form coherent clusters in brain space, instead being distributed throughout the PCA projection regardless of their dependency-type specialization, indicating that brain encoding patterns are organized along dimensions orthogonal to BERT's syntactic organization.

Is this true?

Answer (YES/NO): NO